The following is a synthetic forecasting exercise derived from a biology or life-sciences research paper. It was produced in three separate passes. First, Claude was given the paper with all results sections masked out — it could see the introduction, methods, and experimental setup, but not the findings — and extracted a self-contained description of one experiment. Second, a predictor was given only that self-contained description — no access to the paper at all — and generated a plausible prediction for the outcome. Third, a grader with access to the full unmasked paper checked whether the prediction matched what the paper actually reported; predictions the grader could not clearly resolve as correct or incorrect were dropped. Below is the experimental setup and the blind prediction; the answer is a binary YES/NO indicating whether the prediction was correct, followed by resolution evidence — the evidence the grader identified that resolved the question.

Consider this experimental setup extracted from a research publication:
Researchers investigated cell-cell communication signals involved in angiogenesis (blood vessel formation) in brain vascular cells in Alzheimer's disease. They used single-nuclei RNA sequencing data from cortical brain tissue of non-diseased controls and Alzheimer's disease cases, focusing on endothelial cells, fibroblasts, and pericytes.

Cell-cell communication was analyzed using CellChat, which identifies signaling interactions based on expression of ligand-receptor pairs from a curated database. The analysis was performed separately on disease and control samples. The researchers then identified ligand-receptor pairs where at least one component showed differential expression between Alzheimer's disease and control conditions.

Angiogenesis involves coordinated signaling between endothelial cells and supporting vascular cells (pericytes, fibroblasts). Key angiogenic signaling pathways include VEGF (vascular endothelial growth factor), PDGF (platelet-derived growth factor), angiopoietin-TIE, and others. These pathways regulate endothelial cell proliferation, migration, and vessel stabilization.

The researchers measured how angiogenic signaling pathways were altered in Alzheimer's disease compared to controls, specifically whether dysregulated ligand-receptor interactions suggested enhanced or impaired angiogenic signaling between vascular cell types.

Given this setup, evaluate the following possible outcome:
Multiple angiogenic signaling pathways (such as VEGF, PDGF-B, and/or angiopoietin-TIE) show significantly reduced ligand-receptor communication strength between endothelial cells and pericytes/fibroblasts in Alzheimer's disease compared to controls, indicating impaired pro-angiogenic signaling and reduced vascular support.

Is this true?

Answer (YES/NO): YES